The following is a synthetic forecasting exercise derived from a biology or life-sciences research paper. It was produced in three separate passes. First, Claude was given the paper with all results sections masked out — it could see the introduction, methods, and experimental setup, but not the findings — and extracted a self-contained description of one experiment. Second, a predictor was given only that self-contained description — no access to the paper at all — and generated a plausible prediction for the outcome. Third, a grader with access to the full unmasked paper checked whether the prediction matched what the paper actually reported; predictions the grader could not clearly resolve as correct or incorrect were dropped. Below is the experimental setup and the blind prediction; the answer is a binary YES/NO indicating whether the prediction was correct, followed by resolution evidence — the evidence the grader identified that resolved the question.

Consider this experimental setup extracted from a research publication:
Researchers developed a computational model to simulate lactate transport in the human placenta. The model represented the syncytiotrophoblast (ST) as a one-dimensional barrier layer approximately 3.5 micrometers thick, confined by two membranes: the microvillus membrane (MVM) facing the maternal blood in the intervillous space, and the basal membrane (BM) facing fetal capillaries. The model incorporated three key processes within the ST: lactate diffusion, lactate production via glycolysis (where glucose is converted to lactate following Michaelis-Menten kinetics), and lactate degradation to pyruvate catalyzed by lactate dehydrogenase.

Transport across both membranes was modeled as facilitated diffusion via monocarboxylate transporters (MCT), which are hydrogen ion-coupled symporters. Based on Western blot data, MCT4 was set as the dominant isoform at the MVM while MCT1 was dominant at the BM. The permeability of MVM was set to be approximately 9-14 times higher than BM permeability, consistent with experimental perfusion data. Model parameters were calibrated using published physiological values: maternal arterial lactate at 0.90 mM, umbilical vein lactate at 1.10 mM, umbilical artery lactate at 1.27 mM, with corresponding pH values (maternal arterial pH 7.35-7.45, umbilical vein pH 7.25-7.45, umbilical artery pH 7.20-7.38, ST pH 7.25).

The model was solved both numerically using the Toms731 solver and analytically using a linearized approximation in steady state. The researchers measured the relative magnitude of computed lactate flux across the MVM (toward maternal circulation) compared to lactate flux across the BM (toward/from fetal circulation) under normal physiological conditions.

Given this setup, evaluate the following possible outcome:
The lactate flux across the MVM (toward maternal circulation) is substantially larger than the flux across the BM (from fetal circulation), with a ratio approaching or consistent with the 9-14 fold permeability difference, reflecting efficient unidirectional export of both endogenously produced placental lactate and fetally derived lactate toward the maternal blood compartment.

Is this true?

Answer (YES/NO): NO